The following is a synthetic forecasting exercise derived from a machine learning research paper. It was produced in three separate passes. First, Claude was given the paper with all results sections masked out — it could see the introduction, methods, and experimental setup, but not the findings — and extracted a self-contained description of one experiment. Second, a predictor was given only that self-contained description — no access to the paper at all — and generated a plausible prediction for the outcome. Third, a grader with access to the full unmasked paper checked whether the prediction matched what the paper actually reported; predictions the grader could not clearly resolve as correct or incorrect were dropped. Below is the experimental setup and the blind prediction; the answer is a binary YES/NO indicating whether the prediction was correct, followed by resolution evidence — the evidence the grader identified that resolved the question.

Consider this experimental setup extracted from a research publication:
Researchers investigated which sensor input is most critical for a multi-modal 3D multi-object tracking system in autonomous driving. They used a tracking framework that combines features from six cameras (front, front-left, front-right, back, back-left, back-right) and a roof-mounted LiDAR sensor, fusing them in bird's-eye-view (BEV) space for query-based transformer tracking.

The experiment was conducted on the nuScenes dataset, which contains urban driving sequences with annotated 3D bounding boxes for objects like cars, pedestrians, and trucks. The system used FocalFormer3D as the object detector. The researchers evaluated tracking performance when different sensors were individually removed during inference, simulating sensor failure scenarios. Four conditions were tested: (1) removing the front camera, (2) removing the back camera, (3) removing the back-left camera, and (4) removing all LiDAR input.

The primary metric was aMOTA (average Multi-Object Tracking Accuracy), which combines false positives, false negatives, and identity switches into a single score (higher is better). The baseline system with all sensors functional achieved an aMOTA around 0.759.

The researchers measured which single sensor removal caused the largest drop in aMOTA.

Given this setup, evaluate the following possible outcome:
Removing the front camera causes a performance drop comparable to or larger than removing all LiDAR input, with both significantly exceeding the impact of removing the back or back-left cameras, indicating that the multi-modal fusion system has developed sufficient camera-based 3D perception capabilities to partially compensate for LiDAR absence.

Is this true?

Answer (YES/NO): NO